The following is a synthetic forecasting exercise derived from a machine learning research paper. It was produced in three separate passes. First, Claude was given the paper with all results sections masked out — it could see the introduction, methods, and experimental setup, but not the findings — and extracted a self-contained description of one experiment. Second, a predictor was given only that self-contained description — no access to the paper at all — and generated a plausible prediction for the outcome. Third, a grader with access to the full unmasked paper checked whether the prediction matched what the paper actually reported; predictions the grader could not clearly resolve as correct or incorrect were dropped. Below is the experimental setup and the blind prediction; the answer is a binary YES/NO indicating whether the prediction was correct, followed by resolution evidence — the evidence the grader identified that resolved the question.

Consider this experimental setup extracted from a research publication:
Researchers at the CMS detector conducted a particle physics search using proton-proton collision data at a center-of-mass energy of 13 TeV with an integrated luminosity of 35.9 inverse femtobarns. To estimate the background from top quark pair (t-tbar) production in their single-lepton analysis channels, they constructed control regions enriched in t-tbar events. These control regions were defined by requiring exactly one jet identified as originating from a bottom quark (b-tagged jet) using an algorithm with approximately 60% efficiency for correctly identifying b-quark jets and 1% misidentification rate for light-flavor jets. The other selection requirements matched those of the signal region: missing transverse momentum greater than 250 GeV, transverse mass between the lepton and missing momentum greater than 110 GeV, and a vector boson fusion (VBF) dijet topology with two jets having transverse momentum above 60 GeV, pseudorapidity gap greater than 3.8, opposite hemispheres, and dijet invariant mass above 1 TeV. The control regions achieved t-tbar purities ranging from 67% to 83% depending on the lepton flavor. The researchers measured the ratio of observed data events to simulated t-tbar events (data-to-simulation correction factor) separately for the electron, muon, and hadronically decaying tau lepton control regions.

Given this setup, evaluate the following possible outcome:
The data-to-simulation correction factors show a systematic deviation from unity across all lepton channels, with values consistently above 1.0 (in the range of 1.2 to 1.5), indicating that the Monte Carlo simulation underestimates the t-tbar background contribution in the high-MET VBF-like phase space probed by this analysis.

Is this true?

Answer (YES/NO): NO